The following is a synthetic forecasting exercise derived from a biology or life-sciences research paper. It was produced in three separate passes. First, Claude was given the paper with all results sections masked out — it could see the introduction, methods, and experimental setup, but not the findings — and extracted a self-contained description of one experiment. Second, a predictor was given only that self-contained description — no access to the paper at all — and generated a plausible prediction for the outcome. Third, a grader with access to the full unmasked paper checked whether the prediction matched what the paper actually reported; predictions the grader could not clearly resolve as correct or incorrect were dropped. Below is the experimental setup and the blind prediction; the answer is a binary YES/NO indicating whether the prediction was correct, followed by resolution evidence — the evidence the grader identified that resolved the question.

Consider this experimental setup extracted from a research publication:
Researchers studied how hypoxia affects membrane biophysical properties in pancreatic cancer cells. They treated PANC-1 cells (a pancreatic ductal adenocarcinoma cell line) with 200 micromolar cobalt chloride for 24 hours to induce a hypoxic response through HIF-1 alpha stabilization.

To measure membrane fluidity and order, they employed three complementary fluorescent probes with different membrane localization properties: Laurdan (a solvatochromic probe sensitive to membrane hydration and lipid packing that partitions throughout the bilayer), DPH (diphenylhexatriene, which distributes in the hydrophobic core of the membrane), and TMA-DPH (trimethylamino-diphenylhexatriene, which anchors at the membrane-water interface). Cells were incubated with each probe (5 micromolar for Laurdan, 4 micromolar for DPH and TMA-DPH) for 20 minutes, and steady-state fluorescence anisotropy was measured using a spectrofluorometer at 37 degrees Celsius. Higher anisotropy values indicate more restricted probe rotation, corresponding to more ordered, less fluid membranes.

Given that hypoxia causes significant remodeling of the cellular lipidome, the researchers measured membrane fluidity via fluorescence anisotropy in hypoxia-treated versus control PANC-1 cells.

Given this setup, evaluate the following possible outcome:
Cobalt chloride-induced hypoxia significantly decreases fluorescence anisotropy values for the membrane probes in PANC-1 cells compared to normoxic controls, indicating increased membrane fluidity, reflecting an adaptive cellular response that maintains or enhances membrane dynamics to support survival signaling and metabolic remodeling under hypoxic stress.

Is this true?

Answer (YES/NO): NO